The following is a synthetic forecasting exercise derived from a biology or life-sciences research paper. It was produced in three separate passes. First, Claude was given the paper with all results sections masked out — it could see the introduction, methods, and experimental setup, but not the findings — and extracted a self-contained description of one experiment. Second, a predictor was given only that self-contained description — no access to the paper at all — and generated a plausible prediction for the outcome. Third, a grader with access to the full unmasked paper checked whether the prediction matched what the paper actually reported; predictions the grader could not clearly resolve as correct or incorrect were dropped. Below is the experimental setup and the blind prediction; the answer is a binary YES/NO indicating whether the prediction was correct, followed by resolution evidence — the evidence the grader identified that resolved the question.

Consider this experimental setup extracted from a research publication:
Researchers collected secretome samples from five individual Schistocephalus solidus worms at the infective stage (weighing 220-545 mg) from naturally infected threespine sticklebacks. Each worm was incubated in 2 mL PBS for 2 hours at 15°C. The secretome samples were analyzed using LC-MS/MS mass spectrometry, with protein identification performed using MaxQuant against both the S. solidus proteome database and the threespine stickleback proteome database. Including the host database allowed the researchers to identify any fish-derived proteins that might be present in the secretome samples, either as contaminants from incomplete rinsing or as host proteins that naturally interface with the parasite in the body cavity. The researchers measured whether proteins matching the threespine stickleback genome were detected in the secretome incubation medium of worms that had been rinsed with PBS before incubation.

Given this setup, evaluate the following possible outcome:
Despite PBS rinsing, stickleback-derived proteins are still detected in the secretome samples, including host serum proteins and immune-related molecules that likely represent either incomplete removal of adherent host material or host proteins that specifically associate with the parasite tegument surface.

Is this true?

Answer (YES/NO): NO